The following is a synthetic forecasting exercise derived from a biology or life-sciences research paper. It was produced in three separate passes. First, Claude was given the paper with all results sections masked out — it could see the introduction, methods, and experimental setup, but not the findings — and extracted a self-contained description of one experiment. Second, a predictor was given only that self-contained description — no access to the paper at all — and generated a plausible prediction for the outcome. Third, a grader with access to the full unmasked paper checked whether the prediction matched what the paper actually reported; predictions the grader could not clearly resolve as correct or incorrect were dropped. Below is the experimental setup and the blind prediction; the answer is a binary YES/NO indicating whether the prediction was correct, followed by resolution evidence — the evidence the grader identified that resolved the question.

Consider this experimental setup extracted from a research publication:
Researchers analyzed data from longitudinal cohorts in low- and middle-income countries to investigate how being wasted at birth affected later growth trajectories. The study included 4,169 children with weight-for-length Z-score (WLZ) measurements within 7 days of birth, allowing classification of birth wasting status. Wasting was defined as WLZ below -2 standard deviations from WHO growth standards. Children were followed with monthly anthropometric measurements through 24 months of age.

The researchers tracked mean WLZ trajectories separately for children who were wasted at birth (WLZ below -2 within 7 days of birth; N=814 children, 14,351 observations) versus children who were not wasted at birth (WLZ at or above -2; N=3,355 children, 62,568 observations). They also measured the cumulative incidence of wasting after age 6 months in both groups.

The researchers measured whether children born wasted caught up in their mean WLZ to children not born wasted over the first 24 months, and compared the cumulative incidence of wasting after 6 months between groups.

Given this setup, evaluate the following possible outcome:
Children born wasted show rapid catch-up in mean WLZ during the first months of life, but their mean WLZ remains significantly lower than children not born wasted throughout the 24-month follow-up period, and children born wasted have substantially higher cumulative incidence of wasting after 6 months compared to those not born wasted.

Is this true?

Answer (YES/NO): YES